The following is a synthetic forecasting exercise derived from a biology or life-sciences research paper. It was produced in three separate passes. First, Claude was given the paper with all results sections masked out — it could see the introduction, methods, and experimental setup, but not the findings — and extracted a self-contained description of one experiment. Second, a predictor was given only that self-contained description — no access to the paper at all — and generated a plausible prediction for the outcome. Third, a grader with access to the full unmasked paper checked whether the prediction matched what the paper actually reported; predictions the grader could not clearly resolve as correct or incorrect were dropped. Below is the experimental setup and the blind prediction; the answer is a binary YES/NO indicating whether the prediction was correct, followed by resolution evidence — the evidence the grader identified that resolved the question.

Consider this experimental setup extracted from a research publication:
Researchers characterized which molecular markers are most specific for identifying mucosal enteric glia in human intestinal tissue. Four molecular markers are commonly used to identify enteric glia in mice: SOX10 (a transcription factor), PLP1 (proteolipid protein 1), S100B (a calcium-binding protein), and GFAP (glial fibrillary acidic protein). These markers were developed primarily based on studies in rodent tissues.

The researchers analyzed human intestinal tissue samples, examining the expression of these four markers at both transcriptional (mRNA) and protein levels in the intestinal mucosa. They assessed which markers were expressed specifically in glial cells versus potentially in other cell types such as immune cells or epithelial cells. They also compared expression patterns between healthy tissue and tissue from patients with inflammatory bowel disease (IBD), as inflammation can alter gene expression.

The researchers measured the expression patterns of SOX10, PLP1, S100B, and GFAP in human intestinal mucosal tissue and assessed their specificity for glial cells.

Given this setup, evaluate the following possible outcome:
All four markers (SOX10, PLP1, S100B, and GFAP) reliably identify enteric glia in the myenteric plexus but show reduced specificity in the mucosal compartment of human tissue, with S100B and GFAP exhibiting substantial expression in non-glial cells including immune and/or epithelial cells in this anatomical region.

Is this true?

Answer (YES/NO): NO